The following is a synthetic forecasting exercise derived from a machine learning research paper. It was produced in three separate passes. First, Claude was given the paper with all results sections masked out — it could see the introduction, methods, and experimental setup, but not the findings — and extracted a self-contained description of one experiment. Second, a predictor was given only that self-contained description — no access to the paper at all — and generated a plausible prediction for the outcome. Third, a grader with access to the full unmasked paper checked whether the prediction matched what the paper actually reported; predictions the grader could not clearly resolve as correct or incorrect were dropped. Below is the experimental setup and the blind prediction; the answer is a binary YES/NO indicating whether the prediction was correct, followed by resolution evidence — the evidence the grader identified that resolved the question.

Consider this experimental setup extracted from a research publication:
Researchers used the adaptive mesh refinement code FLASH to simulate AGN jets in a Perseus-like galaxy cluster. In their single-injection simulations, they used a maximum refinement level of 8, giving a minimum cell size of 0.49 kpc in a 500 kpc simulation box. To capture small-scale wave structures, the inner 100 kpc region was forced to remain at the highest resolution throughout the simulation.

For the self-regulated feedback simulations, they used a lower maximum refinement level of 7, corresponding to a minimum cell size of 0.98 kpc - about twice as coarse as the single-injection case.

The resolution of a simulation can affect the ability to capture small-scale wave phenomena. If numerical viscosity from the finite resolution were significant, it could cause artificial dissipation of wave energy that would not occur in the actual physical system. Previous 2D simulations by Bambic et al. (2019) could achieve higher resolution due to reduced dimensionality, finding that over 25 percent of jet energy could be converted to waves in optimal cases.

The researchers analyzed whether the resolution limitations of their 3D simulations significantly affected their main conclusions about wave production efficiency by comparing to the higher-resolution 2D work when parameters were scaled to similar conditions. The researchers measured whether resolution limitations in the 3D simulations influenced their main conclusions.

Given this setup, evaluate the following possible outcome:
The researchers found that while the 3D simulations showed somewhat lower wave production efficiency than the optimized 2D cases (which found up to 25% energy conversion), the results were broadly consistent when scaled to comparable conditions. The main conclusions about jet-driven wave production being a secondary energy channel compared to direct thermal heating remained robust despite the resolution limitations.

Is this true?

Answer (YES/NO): YES